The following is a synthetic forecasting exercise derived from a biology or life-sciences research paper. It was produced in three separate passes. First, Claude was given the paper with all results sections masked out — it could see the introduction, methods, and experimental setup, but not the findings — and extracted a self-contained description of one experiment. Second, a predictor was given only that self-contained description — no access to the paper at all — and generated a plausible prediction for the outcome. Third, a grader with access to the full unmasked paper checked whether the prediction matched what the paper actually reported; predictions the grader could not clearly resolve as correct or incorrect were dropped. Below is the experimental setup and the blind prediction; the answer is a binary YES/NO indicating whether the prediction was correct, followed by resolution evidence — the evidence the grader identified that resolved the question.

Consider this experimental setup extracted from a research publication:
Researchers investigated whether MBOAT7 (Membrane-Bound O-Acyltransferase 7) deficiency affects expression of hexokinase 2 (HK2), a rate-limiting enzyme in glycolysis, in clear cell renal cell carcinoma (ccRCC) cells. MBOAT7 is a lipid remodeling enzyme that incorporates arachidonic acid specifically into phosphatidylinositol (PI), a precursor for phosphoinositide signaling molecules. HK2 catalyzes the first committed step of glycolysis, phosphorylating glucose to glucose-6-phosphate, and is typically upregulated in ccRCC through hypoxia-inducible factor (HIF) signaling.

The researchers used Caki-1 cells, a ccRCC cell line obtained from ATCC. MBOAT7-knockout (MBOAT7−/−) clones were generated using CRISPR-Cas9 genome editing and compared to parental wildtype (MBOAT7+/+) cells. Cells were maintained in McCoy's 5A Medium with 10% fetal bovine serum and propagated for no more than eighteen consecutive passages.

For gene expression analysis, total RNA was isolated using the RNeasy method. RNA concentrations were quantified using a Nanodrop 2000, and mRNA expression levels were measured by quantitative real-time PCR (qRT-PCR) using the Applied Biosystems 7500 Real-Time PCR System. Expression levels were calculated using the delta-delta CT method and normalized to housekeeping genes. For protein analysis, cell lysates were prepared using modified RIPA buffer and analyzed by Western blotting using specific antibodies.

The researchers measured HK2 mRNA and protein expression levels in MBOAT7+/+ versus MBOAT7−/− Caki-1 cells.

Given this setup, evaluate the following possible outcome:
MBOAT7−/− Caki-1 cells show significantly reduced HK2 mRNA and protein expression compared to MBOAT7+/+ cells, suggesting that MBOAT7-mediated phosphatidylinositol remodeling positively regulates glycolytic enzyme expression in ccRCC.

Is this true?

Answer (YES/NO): YES